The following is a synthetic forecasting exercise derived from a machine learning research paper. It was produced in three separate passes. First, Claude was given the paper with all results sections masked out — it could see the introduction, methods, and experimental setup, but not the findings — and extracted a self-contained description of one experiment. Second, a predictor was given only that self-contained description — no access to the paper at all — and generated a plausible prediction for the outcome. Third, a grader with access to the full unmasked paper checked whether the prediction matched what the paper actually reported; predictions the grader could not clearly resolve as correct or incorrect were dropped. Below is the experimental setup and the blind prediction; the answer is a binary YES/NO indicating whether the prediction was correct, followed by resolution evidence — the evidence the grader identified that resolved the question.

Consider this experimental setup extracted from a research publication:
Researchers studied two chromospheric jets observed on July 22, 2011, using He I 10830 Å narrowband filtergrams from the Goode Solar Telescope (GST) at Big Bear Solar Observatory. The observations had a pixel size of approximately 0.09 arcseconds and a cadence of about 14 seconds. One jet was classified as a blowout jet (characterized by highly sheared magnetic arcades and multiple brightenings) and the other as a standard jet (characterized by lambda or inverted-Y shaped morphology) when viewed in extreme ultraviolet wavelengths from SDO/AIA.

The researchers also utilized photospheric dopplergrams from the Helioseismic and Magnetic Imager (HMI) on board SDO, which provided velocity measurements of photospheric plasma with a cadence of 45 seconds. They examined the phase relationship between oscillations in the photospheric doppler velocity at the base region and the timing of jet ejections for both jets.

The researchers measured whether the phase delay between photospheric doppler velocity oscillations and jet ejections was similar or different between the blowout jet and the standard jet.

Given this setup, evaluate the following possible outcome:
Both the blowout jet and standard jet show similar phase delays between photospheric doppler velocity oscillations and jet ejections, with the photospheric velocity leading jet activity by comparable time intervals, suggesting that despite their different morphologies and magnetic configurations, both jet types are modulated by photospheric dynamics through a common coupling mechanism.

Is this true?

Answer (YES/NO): NO